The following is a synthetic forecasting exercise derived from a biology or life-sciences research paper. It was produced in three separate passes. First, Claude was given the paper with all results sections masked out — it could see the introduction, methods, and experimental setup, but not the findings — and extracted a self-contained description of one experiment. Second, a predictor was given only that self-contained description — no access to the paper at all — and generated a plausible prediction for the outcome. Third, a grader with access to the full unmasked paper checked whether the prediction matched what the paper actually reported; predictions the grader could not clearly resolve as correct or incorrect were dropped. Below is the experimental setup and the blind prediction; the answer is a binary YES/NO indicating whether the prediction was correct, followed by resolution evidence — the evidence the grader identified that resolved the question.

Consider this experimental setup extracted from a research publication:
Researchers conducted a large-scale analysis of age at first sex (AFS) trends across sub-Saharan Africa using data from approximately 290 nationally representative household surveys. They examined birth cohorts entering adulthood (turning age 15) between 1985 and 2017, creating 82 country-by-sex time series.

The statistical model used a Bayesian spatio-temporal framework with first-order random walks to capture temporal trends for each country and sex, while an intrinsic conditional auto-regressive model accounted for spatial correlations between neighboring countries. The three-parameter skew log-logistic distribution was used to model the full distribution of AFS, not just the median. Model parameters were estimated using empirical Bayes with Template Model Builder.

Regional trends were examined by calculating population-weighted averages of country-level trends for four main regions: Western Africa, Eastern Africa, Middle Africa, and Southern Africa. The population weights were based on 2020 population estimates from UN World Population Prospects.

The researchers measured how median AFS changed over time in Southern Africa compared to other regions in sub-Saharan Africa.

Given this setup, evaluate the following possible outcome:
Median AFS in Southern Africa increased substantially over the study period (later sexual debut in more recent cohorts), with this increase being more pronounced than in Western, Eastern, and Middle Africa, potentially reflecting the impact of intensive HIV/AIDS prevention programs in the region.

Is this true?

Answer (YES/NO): NO